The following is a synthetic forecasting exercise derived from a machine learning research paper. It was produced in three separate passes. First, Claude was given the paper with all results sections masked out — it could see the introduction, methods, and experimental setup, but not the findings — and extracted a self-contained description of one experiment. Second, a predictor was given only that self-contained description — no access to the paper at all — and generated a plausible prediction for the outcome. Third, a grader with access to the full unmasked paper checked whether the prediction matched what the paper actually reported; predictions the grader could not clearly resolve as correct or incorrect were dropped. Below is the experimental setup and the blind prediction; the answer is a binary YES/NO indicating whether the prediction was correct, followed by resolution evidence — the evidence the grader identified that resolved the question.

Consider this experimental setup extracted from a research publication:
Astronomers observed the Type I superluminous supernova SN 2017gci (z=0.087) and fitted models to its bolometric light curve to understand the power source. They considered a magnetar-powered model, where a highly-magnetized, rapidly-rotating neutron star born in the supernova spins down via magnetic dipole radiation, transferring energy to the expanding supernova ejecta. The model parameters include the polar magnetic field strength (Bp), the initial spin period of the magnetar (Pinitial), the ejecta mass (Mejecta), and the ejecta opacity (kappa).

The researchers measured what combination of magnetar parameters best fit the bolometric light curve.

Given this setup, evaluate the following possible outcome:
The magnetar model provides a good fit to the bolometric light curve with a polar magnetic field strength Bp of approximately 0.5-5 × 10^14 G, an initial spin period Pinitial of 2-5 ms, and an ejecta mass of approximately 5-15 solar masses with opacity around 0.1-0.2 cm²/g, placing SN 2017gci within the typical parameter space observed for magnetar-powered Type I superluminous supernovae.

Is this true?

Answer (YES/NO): NO